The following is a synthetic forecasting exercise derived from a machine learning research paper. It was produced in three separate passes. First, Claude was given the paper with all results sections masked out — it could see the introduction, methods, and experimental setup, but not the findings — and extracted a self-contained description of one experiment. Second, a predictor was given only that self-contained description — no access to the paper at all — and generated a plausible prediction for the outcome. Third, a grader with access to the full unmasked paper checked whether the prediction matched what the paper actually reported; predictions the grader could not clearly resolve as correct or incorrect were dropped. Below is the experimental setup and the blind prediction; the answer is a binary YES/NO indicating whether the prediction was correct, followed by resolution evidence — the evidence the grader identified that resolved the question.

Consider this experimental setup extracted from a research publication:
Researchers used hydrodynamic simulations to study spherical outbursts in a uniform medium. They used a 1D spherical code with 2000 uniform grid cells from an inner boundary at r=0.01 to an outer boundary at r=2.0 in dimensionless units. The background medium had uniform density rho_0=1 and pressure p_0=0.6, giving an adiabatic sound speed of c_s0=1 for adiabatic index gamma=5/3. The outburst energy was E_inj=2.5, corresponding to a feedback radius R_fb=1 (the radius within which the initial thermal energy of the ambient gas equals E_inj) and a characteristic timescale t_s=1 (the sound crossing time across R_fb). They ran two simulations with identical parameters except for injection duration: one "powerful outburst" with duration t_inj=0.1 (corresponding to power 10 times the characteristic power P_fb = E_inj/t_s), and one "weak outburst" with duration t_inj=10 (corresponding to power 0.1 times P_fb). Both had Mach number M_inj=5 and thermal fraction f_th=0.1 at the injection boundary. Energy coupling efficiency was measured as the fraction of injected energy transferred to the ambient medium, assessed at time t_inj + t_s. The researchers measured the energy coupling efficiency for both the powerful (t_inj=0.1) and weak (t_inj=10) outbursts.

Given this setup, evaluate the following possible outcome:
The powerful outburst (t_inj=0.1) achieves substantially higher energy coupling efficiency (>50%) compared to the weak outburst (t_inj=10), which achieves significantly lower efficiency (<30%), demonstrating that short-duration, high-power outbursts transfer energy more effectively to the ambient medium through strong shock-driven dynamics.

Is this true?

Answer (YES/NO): NO